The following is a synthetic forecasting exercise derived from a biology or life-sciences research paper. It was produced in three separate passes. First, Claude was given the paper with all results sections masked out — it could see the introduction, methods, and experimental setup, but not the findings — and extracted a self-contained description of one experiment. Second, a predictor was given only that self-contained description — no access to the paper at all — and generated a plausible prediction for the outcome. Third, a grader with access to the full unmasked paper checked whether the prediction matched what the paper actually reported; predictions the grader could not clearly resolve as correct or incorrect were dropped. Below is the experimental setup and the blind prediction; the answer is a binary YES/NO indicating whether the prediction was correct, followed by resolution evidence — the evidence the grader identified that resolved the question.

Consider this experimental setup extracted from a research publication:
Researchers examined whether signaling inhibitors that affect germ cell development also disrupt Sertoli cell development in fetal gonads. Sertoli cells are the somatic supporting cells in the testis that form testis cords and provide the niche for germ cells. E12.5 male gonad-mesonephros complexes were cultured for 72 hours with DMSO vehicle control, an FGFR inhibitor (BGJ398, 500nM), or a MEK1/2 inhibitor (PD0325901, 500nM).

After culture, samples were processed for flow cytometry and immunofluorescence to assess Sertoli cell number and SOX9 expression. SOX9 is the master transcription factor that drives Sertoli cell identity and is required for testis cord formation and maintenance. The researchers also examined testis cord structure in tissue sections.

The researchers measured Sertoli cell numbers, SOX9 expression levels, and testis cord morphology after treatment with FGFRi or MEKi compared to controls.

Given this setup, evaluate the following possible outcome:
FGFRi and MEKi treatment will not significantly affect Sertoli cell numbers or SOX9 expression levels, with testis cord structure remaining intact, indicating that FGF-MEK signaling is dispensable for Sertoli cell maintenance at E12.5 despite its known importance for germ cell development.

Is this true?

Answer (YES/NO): NO